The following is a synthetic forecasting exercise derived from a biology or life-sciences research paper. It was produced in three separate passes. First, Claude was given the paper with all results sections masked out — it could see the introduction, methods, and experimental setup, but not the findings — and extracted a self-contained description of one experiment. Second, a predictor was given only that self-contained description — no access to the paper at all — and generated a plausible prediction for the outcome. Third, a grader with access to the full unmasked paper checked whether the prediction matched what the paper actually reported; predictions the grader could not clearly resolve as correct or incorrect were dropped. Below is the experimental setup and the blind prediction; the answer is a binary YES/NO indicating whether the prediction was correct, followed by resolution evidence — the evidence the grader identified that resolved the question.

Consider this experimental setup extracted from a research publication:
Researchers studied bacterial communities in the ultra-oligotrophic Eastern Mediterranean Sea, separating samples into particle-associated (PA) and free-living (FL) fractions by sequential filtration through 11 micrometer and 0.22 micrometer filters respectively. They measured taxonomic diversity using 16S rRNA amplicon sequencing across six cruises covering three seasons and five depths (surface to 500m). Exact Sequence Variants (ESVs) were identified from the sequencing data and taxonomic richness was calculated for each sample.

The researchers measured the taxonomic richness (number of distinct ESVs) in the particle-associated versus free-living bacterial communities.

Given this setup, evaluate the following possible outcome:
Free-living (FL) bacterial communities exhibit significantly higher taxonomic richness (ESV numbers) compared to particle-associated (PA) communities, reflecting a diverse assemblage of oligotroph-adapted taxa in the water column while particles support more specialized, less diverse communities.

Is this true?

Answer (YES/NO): YES